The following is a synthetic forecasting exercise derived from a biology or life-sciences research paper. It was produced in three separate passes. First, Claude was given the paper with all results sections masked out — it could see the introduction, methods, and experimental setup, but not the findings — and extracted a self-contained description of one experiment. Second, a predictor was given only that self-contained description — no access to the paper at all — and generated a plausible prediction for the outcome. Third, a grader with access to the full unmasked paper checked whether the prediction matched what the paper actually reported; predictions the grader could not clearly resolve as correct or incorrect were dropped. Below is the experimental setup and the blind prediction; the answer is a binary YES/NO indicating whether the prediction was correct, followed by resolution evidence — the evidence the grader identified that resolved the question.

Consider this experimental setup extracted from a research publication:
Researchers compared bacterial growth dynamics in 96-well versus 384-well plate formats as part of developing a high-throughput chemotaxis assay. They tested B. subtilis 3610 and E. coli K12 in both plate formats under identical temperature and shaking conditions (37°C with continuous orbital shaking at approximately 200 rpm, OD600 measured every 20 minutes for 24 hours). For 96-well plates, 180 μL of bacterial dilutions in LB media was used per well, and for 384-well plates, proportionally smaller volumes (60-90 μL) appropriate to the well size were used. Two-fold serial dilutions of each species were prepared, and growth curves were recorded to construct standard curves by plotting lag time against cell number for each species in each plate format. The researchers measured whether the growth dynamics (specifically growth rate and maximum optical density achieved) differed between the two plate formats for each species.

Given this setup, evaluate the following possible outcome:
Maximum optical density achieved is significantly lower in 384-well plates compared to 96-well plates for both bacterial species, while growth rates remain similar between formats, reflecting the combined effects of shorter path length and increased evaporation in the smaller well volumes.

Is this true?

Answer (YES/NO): NO